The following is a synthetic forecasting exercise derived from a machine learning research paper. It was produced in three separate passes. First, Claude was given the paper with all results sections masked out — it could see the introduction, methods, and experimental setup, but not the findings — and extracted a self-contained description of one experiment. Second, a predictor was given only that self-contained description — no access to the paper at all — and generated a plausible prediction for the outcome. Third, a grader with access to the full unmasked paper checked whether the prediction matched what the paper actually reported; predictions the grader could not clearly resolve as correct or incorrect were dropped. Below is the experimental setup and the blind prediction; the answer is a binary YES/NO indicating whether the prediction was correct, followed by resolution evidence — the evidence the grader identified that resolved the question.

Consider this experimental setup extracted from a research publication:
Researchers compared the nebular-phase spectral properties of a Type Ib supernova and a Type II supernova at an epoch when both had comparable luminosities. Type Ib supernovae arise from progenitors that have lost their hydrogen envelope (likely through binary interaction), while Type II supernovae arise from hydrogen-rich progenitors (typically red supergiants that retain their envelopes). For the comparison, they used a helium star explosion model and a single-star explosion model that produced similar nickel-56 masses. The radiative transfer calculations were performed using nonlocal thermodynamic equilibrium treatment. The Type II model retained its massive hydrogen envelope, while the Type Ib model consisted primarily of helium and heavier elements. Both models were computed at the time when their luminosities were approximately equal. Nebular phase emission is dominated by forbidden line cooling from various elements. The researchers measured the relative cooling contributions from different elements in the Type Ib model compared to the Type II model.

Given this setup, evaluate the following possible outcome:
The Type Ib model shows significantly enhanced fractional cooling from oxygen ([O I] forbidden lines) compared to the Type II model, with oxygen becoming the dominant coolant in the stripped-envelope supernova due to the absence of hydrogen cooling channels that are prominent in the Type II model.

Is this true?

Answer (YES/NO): NO